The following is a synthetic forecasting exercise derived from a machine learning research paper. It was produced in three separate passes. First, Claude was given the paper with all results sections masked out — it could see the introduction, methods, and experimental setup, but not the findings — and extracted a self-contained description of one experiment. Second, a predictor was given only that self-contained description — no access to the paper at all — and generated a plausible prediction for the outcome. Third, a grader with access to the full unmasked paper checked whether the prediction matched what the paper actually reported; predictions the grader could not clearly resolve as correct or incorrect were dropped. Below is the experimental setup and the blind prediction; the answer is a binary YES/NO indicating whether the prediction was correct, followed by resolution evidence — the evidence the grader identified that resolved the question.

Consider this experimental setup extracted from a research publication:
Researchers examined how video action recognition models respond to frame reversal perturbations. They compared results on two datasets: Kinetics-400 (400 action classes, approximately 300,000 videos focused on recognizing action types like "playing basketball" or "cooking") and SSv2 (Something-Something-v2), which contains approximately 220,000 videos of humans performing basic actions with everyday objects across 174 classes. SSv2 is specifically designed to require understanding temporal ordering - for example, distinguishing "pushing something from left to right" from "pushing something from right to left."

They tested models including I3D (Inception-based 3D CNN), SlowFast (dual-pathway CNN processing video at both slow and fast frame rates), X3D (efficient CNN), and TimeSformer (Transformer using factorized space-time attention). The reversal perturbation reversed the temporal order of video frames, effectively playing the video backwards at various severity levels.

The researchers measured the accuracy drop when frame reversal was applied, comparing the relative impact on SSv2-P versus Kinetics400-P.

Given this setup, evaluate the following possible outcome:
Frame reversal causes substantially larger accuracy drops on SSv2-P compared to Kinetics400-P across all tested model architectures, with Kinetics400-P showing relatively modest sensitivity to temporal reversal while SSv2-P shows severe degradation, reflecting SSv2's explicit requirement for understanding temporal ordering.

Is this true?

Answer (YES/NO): YES